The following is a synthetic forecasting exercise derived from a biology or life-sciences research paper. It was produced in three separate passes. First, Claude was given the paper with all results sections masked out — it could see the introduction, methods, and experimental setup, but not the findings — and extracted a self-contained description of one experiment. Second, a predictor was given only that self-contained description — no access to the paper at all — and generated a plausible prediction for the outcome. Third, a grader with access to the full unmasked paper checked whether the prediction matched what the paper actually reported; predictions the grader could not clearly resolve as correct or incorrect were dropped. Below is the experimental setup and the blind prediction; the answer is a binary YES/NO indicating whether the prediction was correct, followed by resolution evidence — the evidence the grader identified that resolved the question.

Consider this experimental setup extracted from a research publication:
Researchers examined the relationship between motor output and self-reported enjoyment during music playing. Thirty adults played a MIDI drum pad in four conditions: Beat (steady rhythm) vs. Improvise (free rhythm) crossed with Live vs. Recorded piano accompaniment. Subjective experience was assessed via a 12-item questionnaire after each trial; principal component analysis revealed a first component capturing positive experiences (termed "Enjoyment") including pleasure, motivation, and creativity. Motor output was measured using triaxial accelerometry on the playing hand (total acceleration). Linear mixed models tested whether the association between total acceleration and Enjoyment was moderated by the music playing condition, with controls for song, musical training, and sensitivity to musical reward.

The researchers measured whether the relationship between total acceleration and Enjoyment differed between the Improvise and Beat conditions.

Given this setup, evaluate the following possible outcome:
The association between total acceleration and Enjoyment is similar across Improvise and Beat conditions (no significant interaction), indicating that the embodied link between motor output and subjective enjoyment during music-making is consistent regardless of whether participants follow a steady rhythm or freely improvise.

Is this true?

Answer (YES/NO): NO